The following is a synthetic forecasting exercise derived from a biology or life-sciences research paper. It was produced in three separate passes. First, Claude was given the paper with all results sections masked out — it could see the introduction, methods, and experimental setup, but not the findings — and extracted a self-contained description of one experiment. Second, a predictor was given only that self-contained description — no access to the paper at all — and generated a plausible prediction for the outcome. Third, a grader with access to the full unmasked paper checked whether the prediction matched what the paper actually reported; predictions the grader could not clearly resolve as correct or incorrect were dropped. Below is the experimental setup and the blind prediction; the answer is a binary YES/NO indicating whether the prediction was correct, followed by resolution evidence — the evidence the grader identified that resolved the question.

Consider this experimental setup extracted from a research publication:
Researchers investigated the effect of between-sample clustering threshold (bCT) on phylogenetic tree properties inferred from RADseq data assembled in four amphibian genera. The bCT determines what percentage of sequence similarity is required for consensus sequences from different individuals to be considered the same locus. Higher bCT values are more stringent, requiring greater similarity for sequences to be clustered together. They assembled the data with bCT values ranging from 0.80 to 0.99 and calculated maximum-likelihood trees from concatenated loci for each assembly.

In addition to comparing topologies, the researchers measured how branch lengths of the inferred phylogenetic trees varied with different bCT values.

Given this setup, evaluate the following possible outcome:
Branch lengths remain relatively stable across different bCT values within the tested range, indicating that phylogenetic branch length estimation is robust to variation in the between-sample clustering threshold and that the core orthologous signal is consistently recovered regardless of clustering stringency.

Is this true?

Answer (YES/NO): NO